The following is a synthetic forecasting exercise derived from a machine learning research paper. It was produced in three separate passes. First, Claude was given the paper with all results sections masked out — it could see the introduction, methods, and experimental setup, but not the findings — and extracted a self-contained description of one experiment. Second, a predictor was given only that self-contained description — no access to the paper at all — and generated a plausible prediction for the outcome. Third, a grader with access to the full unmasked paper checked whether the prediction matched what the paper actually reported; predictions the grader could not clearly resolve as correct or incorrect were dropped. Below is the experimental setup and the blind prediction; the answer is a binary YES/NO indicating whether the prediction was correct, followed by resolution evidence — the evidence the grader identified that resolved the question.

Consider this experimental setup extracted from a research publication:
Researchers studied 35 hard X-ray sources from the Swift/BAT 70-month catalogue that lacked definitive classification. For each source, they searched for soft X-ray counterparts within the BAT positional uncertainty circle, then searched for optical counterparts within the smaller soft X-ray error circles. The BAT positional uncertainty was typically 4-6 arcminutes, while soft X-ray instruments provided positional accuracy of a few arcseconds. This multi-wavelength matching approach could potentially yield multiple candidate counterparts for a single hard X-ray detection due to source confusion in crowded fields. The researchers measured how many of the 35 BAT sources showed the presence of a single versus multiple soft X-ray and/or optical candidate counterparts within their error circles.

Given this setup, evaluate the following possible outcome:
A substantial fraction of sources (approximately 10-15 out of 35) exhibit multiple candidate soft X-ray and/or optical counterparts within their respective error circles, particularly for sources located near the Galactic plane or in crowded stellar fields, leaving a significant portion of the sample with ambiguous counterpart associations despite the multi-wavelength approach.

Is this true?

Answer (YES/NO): NO